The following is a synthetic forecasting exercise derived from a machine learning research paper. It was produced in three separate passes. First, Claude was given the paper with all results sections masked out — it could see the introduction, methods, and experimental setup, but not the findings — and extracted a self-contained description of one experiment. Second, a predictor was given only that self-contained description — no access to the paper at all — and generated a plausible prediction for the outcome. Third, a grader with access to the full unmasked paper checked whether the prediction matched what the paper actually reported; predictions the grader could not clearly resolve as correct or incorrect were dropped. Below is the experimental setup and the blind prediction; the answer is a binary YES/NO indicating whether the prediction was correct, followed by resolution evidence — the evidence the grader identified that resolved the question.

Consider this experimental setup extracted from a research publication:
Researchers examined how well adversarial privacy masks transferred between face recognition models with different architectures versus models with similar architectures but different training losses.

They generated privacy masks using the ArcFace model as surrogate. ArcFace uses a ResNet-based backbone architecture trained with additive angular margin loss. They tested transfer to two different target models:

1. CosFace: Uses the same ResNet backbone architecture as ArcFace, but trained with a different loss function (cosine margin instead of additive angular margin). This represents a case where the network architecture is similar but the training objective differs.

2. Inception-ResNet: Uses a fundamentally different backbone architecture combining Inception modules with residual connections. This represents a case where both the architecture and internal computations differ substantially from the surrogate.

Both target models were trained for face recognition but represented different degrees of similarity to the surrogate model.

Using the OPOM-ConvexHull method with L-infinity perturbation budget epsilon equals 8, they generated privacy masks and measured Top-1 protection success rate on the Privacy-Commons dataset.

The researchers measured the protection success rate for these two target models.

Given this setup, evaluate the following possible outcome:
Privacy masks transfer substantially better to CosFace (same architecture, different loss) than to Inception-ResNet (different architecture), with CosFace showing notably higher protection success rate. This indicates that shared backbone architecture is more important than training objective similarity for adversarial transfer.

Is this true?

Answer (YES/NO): YES